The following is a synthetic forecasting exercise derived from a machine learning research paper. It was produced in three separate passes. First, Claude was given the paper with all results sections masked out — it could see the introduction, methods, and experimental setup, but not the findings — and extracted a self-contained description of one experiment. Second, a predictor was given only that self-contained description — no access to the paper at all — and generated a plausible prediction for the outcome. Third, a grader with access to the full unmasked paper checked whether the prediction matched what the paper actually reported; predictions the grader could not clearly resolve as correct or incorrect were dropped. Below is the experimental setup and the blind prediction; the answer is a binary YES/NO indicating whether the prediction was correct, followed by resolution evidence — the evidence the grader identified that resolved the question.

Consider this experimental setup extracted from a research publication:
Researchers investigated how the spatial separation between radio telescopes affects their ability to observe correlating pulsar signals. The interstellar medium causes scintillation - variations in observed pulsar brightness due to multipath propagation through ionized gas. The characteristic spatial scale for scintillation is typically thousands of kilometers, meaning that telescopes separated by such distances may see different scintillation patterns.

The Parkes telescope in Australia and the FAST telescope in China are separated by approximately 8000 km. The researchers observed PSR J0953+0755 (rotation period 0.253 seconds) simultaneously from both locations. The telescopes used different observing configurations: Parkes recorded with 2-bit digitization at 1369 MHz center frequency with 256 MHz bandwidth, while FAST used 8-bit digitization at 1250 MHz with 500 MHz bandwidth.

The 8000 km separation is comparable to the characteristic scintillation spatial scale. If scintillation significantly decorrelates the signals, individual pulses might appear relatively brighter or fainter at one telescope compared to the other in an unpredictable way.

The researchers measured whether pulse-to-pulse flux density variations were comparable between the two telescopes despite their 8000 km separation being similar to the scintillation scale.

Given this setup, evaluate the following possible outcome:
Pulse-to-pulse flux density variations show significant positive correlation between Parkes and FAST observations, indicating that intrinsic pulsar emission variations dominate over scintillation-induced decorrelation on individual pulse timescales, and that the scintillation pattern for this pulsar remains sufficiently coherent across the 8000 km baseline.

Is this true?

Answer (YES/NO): YES